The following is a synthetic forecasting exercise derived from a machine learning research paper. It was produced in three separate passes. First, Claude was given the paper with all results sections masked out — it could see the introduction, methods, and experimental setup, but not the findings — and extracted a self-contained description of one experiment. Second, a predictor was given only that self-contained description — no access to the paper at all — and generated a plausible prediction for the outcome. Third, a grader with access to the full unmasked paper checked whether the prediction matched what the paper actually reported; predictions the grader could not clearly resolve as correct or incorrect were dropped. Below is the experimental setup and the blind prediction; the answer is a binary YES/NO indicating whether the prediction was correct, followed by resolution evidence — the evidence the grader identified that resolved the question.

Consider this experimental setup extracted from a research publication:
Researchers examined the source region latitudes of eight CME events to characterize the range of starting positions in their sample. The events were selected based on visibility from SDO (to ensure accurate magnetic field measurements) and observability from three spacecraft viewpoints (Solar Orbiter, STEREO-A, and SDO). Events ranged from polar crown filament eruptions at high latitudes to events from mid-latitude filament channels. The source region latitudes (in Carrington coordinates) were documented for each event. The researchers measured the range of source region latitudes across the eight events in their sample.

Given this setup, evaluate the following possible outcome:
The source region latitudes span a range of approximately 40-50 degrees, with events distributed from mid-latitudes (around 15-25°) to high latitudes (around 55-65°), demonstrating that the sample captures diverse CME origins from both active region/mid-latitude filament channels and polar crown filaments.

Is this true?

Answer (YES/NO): NO